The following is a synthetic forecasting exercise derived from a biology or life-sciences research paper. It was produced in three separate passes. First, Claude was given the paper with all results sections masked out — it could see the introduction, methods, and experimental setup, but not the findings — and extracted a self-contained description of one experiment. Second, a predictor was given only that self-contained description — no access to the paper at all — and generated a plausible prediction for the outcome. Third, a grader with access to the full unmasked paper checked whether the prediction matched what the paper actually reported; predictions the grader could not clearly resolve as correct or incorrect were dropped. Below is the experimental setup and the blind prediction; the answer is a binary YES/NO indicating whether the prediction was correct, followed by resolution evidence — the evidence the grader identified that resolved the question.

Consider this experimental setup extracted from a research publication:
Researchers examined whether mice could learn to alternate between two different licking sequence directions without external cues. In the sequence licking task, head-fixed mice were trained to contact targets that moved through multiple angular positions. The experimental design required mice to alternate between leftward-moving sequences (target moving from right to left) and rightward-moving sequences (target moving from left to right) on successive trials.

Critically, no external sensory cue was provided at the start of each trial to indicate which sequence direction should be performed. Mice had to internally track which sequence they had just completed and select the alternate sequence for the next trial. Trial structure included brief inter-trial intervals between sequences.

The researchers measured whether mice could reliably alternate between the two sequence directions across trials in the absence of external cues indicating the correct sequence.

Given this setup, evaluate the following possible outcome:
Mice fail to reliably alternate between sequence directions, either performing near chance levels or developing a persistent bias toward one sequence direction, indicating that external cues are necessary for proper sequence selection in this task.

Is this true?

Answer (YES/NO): NO